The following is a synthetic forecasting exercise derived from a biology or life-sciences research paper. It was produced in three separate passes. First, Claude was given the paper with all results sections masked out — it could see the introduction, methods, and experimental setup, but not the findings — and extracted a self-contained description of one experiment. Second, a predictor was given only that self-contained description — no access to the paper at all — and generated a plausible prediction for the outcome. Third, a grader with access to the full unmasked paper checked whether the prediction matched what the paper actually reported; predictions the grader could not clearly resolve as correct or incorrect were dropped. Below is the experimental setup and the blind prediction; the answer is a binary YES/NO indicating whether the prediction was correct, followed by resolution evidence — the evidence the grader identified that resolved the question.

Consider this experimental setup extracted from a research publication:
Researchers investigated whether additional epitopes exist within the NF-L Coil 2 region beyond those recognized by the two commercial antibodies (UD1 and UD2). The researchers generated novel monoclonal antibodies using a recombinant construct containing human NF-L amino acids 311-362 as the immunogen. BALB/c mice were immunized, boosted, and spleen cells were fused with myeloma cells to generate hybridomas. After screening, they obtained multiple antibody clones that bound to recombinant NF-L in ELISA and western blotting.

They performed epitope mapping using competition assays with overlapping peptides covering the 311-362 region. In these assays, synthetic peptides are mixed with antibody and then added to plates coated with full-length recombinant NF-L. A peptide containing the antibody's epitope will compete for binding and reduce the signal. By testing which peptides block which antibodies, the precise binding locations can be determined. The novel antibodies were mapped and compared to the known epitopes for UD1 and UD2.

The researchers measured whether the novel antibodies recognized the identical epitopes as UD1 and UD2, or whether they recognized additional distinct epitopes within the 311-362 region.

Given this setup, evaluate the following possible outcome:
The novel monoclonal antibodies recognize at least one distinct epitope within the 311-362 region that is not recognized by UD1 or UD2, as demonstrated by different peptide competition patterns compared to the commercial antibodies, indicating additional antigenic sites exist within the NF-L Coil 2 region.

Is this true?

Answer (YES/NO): YES